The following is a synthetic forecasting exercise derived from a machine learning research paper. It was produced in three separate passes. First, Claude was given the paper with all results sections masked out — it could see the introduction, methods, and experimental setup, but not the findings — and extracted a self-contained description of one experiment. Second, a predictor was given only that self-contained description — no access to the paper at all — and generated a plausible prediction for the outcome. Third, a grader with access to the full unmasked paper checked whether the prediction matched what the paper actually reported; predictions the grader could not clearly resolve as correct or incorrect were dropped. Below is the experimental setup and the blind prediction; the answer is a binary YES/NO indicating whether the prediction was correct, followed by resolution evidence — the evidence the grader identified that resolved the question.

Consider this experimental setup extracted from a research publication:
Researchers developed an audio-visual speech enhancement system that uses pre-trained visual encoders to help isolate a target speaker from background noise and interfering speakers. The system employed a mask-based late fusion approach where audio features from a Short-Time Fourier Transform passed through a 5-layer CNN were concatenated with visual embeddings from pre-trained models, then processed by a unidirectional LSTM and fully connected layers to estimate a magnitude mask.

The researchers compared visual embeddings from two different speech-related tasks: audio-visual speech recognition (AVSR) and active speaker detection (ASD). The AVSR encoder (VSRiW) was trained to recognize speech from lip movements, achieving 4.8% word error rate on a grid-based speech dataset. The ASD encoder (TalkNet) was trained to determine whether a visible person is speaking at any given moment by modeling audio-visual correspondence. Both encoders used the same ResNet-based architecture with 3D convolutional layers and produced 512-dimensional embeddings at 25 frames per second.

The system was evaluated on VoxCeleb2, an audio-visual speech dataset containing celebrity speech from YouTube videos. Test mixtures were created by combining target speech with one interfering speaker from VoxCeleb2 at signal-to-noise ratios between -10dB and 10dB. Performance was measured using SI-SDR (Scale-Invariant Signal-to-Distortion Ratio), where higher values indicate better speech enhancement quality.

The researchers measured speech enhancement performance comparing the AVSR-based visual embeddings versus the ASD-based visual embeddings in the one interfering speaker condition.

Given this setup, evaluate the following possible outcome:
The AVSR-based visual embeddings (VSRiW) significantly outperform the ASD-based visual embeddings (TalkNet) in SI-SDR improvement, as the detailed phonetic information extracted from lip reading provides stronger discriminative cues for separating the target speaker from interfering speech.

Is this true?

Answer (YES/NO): NO